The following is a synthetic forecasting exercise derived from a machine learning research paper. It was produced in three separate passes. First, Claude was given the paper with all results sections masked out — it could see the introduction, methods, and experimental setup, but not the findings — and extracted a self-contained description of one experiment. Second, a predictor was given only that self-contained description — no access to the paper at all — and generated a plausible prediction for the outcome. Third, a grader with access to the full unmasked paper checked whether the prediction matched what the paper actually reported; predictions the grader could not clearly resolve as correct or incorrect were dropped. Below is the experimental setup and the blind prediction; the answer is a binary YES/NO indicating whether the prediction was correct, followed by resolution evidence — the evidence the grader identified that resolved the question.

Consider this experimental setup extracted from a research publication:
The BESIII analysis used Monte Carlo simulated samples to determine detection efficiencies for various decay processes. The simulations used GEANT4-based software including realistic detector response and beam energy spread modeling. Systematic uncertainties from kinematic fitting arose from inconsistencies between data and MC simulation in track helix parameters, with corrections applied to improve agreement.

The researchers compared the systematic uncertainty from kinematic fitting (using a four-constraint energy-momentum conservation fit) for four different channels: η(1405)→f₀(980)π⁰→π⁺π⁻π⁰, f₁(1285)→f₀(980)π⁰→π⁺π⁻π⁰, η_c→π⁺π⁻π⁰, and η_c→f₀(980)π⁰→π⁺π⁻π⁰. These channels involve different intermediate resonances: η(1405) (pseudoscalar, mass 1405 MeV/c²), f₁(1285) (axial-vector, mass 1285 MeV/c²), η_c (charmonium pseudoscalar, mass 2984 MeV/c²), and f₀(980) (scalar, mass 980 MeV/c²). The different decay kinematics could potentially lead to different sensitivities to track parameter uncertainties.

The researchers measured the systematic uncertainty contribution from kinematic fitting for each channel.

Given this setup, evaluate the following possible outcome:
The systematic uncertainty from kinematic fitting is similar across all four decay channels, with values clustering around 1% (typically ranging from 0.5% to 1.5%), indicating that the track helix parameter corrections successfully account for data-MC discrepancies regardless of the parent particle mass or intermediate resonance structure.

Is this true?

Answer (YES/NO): NO